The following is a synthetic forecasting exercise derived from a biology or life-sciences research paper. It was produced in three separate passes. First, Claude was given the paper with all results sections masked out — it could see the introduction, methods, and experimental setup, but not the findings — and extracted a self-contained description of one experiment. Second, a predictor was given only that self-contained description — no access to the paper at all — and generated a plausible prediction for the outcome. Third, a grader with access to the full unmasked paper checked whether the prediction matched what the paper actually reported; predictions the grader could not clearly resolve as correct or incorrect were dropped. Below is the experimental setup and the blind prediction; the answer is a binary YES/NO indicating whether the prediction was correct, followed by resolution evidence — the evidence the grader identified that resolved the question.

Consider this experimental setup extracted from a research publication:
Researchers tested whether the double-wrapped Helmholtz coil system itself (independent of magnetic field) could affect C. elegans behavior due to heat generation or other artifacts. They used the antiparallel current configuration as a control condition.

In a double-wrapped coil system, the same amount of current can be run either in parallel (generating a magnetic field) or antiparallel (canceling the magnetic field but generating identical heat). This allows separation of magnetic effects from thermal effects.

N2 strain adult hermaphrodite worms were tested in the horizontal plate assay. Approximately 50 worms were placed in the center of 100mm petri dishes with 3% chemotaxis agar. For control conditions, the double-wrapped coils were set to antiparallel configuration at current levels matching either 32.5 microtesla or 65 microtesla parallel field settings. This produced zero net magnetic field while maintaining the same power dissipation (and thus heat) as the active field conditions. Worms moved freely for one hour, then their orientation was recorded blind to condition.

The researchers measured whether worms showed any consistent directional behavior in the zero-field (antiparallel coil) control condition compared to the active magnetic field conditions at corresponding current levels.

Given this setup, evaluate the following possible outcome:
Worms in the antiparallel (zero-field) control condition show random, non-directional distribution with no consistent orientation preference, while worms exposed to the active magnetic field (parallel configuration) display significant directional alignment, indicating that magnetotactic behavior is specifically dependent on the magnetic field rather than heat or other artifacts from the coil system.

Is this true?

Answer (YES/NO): NO